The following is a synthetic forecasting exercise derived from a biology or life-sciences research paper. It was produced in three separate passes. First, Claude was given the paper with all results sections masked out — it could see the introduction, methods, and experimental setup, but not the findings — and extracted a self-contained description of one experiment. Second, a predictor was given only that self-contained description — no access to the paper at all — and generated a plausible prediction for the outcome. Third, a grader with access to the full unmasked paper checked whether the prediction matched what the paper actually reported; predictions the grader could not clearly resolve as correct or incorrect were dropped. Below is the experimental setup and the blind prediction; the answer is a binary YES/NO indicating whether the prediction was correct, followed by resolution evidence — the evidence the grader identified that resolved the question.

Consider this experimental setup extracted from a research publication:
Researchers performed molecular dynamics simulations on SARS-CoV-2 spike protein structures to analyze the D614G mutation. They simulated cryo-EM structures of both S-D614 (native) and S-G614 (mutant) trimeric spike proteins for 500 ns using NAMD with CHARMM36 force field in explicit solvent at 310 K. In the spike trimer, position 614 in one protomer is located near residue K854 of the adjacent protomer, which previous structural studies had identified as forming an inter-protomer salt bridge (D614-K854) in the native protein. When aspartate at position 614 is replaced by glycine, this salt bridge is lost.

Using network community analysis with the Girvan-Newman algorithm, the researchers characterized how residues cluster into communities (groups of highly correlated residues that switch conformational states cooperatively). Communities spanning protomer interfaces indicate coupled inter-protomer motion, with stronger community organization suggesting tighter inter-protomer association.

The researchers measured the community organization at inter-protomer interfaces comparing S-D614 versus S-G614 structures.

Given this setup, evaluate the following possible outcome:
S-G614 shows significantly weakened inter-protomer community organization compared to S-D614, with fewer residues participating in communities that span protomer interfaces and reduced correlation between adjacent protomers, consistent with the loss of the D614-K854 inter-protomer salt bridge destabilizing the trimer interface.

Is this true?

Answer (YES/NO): NO